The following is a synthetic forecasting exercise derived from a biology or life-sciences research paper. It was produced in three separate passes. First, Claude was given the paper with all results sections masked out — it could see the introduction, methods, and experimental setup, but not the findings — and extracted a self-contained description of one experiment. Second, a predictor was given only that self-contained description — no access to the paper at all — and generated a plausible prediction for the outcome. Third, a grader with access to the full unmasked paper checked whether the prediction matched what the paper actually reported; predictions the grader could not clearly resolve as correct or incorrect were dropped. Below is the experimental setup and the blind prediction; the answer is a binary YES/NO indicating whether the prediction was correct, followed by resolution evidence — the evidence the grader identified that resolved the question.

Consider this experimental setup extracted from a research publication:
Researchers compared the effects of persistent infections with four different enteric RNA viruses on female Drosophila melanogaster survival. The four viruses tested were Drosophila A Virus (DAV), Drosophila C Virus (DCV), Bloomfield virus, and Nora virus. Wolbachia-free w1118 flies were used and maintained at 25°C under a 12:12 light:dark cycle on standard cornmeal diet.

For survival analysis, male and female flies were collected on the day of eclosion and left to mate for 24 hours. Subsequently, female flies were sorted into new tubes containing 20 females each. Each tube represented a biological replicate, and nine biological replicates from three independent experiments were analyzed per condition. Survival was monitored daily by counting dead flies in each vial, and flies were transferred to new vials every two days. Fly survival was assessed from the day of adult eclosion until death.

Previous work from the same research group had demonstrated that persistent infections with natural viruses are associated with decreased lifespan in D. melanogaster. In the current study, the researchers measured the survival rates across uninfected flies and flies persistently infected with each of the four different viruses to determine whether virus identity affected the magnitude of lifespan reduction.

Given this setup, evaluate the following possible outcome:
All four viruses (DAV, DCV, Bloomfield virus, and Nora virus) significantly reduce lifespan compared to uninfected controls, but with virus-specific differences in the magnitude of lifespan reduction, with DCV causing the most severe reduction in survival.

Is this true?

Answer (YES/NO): NO